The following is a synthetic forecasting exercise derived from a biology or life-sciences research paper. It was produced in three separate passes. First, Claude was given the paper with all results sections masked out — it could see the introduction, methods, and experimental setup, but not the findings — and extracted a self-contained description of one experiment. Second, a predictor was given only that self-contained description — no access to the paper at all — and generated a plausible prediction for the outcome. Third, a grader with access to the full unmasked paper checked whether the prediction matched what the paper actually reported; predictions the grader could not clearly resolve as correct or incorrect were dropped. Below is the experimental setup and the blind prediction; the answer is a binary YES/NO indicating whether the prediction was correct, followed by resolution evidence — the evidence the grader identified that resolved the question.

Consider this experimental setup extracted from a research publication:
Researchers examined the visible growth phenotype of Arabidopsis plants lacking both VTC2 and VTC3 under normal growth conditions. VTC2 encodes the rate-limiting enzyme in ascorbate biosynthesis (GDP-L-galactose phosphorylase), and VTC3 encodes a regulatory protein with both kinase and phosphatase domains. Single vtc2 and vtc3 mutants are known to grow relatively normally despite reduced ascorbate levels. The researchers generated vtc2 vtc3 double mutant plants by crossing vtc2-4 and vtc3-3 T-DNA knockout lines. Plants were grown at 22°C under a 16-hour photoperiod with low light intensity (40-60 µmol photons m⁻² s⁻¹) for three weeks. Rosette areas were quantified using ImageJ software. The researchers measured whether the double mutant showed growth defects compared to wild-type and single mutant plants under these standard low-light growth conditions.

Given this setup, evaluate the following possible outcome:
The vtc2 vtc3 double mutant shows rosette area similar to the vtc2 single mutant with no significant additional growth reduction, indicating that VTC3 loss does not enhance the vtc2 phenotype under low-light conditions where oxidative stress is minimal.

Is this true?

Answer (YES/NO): YES